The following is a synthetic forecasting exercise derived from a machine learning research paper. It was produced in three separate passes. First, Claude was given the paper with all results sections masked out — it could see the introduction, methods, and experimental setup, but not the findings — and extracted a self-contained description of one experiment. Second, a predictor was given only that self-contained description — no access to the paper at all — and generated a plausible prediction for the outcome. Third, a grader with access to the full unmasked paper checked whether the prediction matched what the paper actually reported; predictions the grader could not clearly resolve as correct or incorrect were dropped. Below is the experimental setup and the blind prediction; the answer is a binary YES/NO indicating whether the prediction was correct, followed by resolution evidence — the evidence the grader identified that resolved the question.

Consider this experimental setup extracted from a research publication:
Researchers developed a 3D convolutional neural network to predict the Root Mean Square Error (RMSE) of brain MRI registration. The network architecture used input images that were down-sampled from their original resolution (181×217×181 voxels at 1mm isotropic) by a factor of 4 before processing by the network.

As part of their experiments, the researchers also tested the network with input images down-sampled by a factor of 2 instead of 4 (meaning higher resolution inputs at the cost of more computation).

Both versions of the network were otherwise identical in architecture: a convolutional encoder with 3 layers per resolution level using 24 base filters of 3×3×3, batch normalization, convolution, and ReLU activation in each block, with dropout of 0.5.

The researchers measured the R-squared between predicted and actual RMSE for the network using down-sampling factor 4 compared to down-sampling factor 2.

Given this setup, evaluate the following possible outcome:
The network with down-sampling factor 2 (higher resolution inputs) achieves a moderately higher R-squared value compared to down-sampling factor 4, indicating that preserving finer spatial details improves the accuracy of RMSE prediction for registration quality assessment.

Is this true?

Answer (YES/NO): NO